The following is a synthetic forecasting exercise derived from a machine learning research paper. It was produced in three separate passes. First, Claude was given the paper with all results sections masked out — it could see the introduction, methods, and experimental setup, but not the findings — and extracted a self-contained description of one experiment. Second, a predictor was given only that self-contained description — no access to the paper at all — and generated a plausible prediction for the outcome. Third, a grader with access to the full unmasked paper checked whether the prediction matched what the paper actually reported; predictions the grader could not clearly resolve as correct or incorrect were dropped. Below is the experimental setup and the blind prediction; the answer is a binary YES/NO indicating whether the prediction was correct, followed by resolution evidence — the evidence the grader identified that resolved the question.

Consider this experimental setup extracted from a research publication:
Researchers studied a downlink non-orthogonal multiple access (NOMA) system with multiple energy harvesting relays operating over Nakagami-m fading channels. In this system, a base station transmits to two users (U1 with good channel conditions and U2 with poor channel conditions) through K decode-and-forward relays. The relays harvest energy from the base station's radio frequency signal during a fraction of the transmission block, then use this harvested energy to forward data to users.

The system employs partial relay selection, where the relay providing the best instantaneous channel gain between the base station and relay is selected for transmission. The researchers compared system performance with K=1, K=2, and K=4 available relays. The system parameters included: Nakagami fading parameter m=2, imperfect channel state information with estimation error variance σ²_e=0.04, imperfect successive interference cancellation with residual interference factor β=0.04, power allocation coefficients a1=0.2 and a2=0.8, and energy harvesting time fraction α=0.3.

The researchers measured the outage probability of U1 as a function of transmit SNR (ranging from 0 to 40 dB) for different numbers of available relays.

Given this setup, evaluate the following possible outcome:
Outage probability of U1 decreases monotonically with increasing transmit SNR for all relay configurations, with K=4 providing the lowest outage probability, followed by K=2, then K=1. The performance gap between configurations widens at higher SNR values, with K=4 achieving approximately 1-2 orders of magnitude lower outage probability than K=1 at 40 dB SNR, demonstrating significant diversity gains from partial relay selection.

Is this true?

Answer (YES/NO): NO